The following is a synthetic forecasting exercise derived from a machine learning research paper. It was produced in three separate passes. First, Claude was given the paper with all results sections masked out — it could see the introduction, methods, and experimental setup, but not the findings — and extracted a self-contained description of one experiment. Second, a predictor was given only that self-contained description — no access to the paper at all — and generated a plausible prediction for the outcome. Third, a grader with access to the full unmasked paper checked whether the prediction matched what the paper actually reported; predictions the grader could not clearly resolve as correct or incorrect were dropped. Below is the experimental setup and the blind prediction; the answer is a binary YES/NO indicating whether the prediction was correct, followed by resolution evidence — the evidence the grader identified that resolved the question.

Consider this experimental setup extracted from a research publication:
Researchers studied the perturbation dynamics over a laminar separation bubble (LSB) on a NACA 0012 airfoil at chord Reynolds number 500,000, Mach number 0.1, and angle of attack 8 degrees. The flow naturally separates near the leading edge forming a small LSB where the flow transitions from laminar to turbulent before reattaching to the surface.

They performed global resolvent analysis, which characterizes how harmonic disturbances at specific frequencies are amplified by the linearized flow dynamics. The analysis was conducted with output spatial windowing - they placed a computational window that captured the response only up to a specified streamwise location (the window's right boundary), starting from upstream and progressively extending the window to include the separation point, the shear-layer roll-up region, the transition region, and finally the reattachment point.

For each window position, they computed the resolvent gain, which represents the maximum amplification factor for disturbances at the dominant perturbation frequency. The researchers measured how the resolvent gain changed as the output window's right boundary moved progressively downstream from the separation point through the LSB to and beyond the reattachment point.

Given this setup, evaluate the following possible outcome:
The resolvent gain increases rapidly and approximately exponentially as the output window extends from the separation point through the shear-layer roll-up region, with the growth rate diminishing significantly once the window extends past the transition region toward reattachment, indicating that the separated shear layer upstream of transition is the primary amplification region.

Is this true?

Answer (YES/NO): NO